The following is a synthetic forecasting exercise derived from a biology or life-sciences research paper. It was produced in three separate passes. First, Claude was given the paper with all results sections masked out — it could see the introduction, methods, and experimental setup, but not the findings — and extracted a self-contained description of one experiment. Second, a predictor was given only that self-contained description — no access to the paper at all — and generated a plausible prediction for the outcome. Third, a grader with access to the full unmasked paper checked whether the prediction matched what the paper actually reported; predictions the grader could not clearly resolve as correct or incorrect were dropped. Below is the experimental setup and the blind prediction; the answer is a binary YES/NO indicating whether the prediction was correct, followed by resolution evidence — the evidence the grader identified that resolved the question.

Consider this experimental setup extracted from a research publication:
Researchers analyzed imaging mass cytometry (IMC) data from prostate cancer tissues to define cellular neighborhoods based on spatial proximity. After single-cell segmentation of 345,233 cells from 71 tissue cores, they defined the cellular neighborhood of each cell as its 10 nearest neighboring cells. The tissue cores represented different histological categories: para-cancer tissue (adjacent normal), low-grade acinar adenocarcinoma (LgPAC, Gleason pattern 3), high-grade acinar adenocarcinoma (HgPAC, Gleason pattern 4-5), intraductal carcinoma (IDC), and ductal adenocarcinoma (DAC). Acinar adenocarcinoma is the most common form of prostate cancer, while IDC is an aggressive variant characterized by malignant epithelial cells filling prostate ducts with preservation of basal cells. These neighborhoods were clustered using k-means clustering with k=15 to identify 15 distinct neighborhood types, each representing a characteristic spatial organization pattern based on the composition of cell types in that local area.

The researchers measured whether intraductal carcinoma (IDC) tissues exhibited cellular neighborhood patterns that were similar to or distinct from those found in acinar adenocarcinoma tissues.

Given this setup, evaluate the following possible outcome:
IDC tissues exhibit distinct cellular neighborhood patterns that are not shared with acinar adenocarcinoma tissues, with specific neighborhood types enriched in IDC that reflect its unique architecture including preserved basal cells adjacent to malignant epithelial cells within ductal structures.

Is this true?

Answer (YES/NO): NO